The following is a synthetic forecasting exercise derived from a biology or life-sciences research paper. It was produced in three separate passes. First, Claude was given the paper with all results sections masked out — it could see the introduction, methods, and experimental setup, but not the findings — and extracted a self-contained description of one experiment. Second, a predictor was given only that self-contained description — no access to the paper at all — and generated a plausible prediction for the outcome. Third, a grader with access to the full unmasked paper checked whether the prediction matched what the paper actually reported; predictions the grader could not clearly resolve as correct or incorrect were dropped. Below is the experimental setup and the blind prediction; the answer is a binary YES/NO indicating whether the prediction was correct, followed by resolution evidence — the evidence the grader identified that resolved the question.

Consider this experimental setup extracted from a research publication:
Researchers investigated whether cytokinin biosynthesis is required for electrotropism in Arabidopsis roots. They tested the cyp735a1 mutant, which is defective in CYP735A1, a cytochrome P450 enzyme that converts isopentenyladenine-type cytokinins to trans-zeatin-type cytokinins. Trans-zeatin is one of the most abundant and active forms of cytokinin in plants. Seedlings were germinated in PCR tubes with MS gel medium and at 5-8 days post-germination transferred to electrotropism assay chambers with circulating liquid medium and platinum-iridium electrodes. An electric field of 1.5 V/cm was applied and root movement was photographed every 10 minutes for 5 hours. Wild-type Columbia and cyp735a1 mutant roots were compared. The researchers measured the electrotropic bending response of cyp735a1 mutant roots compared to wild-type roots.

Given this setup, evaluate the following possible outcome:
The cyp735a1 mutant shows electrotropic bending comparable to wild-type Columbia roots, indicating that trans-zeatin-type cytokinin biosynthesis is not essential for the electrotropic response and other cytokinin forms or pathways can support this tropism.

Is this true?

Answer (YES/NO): NO